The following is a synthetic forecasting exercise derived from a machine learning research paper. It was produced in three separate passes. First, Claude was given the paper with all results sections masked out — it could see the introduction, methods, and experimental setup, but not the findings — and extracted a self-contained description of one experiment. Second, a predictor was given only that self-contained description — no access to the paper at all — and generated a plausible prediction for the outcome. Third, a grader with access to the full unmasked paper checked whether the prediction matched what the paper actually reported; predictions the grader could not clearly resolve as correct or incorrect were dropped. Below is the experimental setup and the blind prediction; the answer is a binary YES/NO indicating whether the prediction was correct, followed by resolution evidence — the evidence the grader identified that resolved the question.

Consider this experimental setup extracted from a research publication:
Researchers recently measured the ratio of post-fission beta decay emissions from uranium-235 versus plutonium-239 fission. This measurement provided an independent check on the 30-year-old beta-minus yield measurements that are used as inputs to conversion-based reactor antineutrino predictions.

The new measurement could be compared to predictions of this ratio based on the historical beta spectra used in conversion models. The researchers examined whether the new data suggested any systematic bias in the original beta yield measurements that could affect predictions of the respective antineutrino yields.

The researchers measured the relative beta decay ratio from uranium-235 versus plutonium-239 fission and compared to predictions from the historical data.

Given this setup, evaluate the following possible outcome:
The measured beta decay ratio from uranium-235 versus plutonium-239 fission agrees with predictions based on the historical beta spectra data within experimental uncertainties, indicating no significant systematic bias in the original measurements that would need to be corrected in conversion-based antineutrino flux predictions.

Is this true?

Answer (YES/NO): NO